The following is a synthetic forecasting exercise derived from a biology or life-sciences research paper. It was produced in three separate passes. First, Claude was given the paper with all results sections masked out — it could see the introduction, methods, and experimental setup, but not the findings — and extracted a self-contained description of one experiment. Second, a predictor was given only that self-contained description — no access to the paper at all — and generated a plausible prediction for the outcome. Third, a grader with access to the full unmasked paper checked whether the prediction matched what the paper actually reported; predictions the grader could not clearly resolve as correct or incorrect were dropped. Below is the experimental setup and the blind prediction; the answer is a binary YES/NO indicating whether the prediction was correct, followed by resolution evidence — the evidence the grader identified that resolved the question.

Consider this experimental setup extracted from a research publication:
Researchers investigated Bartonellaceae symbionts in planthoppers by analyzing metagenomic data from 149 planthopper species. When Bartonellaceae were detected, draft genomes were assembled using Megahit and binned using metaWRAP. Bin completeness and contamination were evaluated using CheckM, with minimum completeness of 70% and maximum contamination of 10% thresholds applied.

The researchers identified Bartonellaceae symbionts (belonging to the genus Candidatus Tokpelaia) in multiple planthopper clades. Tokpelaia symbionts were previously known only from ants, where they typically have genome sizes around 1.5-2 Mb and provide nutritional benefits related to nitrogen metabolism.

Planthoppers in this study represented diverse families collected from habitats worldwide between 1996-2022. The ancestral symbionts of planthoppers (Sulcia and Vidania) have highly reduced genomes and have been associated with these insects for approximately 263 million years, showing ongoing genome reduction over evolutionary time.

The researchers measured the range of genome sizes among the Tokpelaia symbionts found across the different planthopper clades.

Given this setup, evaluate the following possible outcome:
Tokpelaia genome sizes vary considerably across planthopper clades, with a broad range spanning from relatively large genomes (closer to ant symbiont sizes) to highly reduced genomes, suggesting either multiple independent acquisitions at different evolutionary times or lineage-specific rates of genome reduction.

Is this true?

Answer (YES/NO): YES